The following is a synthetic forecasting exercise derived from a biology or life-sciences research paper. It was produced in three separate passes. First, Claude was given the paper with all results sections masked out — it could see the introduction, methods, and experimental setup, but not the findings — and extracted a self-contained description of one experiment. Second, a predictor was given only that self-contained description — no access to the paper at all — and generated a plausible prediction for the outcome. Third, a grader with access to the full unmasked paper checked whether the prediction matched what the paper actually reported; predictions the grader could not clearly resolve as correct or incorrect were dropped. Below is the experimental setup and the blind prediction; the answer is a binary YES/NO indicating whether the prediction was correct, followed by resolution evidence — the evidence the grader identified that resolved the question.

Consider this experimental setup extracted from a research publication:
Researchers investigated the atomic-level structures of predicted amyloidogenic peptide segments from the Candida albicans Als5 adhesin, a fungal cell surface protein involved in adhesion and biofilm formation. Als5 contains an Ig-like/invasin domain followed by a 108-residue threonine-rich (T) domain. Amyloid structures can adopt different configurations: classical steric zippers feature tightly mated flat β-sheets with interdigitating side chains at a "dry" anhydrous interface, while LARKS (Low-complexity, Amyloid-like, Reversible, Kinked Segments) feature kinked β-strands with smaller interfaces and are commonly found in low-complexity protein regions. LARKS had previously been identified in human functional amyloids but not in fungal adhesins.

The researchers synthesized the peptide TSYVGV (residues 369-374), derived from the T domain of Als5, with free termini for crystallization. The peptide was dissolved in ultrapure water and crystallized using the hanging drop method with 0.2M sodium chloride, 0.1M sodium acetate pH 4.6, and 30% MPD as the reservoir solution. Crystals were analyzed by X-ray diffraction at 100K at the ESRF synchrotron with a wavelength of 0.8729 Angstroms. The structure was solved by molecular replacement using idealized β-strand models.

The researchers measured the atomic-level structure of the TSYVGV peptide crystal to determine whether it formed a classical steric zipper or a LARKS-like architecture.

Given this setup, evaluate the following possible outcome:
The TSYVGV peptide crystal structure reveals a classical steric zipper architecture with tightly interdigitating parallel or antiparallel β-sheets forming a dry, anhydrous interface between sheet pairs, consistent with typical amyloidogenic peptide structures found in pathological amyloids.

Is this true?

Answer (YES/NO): NO